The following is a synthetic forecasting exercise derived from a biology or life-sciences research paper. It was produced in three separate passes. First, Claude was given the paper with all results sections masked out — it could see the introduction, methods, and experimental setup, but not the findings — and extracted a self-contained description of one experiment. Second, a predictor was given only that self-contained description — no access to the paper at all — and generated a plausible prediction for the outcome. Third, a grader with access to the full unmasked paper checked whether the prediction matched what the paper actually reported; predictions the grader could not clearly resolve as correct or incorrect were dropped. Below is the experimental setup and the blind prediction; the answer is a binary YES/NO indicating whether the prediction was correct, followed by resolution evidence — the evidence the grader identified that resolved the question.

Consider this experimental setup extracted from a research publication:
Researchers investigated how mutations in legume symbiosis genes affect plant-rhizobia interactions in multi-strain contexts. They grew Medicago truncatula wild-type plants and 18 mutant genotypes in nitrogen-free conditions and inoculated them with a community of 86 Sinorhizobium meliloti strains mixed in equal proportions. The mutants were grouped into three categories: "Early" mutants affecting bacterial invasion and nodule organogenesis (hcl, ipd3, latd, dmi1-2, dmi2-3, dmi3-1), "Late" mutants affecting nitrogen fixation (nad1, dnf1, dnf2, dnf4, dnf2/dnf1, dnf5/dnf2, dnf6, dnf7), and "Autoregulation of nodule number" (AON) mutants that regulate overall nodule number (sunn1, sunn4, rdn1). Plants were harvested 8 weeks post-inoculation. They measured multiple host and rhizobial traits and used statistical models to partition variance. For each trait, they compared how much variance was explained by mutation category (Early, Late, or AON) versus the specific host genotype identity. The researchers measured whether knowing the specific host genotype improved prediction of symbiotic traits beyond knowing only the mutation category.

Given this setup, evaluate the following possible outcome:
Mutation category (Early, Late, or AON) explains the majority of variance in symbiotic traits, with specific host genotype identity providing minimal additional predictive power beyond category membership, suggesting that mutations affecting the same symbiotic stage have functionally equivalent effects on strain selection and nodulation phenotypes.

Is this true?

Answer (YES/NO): NO